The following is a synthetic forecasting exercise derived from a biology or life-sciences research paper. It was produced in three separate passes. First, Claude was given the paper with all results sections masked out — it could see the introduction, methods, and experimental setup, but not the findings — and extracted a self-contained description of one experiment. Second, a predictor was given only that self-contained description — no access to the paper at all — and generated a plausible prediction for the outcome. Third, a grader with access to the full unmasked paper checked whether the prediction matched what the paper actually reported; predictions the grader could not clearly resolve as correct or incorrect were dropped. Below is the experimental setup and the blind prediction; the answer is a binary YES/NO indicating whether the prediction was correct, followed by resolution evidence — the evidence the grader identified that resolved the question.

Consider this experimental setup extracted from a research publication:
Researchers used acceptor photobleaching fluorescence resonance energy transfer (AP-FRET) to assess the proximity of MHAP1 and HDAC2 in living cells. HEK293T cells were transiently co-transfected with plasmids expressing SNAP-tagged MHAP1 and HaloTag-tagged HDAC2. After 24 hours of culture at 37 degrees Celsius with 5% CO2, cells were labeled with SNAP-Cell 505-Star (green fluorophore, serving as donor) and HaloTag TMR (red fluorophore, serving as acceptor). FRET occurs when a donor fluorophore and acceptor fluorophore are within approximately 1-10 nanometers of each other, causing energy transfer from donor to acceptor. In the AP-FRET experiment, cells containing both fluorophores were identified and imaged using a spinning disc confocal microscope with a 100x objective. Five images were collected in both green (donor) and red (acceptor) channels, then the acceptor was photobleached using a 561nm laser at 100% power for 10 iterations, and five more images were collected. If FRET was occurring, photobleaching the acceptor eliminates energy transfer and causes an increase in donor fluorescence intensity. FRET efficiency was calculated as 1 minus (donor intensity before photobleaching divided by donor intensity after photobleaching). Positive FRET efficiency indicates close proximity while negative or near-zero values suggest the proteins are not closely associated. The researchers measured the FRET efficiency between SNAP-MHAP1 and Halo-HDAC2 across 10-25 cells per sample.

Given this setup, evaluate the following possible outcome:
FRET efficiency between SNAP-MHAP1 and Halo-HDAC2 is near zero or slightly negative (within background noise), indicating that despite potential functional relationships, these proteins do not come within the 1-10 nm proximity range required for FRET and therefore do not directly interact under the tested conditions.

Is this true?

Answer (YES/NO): NO